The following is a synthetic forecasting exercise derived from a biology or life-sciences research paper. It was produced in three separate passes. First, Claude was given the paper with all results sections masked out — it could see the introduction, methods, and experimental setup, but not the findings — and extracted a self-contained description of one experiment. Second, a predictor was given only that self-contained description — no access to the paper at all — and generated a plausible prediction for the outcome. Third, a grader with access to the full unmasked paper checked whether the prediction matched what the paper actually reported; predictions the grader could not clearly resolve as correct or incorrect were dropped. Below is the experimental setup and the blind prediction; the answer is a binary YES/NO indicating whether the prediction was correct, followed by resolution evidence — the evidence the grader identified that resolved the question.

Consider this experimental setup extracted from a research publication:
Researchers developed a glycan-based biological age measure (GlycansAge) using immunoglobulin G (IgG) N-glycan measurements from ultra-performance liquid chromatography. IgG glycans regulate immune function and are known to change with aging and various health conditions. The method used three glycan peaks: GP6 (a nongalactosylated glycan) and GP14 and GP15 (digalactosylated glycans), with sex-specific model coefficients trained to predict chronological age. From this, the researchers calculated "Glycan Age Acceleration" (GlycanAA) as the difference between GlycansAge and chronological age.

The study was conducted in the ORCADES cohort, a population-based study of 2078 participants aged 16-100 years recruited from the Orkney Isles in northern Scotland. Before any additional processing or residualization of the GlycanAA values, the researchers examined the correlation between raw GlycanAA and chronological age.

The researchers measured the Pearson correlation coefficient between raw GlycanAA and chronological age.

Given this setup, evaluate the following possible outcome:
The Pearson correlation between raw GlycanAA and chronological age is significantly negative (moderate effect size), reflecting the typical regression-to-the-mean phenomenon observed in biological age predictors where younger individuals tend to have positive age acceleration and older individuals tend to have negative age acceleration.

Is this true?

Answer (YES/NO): NO